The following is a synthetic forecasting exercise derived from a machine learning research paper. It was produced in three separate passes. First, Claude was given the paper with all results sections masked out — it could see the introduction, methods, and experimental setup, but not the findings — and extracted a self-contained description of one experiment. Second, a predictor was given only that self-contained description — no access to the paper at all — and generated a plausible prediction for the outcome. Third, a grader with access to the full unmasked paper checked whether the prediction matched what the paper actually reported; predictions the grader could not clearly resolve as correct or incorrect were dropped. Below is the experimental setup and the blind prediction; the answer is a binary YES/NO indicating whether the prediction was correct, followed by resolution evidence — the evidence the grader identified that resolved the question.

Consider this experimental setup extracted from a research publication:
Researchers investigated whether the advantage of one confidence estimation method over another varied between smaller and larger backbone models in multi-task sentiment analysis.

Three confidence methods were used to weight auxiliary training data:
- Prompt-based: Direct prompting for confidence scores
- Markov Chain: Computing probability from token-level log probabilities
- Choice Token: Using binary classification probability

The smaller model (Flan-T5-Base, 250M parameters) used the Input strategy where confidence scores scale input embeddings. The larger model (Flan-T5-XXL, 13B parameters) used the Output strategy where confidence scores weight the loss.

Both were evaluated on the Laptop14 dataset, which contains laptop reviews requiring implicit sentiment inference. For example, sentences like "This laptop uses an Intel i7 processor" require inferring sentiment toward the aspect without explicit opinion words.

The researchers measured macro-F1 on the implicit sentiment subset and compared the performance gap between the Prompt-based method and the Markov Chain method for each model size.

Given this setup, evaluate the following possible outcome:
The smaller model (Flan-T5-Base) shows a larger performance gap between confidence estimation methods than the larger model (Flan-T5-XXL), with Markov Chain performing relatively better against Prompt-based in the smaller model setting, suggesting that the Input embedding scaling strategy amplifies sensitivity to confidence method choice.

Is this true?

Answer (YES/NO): NO